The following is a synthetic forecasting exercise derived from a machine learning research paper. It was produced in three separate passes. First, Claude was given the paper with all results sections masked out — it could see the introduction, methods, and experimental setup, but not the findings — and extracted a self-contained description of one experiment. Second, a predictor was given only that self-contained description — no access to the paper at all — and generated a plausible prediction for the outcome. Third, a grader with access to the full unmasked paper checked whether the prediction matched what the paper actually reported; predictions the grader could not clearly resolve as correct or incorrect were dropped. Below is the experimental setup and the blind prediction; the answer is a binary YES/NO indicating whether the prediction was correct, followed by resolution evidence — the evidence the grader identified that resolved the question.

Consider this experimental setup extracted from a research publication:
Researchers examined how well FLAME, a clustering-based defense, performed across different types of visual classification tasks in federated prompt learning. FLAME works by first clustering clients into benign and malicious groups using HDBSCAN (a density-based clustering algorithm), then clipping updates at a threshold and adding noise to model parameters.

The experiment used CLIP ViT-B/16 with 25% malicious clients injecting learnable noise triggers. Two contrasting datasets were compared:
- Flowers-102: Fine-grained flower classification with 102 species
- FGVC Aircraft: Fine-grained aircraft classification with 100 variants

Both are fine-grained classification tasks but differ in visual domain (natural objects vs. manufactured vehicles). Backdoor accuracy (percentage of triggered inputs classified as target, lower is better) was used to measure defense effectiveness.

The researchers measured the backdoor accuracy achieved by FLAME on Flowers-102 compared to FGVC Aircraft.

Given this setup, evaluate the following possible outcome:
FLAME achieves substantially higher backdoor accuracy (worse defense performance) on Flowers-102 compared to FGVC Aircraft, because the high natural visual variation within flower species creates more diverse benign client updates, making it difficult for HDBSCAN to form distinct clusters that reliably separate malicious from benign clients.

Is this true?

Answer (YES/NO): NO